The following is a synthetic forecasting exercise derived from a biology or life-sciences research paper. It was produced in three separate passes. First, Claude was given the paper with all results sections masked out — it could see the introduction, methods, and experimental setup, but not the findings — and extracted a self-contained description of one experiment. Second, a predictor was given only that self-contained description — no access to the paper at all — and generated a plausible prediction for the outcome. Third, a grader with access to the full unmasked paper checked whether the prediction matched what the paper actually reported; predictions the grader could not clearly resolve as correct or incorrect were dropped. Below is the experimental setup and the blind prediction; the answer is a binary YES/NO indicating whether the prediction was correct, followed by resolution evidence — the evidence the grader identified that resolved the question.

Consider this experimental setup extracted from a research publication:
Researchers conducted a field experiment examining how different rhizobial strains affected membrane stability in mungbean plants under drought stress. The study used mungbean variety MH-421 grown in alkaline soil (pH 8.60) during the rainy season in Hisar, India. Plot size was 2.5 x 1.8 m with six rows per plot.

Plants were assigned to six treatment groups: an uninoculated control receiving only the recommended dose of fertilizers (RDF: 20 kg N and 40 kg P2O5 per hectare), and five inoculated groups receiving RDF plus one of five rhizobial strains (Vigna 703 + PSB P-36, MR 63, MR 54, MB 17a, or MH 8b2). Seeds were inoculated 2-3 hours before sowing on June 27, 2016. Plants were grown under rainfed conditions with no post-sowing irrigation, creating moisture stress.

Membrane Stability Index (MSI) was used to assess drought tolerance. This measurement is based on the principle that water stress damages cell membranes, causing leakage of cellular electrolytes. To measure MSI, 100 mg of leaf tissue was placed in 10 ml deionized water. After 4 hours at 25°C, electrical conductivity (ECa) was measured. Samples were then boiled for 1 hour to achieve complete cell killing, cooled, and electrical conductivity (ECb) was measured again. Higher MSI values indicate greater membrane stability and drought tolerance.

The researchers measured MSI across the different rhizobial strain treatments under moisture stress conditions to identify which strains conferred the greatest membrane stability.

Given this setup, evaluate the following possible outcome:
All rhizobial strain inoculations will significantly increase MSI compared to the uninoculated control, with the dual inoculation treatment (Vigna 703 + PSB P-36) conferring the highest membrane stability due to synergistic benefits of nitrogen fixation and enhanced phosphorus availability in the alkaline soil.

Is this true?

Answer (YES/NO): NO